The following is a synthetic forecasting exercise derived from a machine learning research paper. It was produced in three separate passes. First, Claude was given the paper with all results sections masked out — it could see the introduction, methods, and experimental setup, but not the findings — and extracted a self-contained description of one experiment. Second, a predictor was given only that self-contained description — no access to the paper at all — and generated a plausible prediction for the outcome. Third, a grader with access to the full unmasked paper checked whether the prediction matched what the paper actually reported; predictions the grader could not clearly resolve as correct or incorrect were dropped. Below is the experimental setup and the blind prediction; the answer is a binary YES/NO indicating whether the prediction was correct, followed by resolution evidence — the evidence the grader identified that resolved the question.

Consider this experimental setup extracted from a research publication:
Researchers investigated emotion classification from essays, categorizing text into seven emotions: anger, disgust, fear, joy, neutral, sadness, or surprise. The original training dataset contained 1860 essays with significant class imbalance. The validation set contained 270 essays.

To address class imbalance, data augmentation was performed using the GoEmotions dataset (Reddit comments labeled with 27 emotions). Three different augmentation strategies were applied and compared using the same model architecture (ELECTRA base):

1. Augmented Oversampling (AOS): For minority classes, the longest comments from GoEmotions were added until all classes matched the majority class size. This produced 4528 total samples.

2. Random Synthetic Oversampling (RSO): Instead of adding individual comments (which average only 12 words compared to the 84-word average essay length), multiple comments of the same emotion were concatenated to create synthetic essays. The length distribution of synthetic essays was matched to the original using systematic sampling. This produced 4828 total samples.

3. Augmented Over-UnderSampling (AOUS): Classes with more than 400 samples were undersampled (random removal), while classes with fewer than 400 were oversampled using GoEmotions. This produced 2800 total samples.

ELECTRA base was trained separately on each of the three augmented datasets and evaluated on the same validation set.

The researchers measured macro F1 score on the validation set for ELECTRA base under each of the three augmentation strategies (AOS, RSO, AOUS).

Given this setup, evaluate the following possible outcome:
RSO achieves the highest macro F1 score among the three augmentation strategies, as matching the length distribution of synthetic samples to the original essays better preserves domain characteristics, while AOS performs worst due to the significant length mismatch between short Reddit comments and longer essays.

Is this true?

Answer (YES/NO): NO